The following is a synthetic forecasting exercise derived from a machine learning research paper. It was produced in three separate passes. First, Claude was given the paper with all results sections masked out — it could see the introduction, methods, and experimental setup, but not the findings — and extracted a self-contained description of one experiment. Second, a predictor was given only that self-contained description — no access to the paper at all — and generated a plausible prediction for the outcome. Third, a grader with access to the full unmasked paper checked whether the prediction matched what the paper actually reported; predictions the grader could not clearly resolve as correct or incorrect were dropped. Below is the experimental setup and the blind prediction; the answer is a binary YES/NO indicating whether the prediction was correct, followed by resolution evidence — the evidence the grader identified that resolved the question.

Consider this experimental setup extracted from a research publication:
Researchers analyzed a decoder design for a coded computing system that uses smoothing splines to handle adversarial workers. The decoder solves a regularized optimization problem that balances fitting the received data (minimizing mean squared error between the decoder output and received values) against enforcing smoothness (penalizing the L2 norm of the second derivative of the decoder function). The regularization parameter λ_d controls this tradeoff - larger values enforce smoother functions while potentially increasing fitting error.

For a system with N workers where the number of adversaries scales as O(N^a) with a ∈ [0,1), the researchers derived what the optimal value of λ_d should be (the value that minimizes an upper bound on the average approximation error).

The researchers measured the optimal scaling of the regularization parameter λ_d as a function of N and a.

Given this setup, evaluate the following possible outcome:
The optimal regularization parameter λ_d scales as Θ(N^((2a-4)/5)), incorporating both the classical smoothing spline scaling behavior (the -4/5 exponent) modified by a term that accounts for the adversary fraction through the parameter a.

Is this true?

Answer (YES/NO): NO